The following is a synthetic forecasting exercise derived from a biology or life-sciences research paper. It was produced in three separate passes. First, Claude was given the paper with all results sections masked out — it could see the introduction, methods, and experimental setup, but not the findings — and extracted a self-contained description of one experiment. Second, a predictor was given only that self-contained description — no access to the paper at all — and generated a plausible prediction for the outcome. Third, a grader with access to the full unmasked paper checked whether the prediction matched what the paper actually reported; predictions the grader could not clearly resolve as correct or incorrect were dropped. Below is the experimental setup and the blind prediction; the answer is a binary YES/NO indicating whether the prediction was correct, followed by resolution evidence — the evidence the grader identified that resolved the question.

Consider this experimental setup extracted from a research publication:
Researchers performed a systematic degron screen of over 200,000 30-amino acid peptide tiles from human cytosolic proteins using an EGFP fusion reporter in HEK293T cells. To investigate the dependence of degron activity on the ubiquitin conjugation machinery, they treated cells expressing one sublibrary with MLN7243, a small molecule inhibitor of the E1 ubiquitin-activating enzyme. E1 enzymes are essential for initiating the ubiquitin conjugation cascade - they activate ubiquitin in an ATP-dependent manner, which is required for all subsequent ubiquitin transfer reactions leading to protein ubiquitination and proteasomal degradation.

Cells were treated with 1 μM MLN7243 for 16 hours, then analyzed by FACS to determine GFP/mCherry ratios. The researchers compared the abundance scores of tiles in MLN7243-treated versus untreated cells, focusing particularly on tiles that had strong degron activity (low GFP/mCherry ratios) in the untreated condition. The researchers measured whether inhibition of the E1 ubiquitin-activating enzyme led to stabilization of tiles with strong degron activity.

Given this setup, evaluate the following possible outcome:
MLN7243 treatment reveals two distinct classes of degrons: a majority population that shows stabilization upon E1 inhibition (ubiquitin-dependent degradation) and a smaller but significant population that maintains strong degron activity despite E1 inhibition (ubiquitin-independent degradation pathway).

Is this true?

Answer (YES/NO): NO